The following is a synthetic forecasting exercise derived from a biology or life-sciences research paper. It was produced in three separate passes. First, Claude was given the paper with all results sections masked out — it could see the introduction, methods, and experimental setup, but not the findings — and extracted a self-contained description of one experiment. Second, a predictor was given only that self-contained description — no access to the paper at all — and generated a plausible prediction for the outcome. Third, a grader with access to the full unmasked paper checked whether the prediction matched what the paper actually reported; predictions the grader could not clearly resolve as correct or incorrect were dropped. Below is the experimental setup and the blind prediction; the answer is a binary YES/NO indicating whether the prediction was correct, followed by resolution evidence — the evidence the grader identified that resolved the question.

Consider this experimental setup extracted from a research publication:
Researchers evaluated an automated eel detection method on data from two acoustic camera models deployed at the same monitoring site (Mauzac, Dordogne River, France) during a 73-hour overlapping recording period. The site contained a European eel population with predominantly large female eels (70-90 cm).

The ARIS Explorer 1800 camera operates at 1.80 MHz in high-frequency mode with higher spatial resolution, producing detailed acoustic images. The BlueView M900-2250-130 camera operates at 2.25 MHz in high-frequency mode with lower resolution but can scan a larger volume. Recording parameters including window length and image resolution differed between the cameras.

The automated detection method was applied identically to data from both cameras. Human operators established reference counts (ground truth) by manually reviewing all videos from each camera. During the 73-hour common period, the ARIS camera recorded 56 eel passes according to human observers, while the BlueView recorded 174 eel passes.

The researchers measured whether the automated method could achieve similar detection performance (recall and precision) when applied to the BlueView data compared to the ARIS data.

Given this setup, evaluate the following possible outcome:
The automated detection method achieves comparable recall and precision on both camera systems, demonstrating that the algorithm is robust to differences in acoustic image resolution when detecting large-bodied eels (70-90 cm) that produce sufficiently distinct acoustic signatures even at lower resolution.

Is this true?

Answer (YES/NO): YES